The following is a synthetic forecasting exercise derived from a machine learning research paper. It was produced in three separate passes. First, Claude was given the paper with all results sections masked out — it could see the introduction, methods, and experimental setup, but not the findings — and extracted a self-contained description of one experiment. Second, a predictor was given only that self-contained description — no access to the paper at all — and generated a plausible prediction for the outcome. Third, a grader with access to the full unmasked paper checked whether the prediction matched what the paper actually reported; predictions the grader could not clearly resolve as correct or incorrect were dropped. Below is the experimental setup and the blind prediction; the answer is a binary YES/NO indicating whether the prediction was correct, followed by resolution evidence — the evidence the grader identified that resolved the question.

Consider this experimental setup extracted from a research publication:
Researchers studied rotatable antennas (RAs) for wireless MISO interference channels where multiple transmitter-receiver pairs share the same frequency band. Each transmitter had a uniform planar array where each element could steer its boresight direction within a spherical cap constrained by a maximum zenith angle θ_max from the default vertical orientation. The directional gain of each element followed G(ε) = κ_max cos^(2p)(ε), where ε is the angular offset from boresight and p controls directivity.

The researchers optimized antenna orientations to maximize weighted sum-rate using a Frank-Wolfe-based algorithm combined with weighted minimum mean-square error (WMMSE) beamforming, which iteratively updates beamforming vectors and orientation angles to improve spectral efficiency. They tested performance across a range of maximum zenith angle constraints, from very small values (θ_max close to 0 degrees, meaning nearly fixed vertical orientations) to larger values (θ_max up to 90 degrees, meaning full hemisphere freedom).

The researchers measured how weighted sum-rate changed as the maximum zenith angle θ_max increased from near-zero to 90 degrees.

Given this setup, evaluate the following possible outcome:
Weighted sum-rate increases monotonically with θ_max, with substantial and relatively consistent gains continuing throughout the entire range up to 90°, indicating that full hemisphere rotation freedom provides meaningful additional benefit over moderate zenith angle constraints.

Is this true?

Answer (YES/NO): NO